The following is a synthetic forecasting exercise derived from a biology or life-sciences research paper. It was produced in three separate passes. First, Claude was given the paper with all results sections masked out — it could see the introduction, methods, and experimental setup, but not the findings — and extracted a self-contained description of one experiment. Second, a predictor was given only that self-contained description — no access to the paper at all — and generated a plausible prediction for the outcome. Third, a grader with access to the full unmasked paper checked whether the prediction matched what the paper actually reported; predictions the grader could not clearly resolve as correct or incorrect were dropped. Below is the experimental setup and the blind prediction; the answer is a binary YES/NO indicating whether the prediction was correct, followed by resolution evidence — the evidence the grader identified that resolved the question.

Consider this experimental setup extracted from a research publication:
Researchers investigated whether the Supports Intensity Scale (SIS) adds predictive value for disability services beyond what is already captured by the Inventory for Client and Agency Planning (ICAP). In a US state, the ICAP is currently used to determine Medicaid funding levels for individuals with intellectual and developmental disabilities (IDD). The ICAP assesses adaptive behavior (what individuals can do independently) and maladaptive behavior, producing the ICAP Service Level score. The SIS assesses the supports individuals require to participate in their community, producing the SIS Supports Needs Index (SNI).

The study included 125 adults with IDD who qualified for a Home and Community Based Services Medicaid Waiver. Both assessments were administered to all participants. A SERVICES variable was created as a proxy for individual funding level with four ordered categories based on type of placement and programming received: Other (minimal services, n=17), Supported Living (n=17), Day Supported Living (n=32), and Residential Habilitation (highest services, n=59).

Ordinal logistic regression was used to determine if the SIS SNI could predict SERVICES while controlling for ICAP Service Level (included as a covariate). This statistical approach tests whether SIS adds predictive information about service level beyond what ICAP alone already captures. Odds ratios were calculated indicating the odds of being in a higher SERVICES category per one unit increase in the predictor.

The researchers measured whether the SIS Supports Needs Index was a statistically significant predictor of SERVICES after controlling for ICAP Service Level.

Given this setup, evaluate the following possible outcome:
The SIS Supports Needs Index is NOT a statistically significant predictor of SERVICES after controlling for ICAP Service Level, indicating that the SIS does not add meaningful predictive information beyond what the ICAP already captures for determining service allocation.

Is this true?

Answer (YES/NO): YES